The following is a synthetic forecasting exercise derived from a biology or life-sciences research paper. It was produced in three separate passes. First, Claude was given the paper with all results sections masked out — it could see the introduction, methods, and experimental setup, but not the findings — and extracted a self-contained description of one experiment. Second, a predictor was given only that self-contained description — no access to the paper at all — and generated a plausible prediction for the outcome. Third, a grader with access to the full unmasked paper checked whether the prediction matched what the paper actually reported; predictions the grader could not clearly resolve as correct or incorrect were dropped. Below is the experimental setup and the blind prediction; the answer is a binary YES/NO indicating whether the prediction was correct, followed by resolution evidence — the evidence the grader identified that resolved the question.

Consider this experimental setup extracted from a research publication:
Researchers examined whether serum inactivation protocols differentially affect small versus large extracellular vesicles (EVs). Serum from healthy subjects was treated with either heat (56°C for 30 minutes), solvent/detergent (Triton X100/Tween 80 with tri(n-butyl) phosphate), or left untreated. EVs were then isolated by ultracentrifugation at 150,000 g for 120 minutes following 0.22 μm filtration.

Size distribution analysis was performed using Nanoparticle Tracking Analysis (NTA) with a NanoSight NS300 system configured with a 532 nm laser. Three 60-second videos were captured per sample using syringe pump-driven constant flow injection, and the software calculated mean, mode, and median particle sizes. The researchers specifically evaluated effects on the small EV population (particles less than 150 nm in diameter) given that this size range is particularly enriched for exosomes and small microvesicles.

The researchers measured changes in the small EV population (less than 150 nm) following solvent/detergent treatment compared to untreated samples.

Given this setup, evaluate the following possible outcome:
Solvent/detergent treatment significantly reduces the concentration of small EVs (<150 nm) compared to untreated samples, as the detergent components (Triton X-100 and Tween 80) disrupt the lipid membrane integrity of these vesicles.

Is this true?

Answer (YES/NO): NO